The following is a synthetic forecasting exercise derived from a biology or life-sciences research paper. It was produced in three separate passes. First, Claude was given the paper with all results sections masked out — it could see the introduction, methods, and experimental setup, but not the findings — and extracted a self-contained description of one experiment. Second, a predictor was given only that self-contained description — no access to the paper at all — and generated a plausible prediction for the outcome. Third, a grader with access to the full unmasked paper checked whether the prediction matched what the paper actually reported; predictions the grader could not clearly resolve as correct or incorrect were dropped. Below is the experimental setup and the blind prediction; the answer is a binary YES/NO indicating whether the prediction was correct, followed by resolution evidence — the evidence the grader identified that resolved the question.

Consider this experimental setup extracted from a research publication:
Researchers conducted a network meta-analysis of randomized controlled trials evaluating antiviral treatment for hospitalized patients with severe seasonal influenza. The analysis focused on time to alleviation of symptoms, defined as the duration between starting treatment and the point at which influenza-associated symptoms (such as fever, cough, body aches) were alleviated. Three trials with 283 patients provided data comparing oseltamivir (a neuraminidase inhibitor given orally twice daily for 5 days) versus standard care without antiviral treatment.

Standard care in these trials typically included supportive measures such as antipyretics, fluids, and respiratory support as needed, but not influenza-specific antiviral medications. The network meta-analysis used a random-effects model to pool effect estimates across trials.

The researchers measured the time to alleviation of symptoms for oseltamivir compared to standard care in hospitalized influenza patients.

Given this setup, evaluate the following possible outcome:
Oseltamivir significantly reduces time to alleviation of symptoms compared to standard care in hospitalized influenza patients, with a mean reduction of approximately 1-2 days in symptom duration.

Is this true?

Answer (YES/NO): NO